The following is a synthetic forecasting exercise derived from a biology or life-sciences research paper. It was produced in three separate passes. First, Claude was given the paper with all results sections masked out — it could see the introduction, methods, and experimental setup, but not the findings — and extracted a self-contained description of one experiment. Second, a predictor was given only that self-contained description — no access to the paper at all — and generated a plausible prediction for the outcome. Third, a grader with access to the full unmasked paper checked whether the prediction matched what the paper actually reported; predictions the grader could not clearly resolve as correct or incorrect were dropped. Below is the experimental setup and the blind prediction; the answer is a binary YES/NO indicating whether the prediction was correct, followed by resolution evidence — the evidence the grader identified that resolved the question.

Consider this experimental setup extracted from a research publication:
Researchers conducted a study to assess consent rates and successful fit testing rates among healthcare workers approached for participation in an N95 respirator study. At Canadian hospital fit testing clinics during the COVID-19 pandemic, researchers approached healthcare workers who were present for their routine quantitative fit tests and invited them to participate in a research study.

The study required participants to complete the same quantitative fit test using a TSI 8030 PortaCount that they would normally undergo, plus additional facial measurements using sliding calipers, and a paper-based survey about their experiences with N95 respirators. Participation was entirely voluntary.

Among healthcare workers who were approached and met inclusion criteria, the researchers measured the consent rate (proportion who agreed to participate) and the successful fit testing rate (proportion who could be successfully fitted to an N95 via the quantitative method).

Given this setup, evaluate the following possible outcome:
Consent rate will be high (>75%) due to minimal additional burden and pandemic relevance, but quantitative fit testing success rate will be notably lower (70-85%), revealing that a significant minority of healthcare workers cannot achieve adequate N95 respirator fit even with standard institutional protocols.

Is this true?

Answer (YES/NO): NO